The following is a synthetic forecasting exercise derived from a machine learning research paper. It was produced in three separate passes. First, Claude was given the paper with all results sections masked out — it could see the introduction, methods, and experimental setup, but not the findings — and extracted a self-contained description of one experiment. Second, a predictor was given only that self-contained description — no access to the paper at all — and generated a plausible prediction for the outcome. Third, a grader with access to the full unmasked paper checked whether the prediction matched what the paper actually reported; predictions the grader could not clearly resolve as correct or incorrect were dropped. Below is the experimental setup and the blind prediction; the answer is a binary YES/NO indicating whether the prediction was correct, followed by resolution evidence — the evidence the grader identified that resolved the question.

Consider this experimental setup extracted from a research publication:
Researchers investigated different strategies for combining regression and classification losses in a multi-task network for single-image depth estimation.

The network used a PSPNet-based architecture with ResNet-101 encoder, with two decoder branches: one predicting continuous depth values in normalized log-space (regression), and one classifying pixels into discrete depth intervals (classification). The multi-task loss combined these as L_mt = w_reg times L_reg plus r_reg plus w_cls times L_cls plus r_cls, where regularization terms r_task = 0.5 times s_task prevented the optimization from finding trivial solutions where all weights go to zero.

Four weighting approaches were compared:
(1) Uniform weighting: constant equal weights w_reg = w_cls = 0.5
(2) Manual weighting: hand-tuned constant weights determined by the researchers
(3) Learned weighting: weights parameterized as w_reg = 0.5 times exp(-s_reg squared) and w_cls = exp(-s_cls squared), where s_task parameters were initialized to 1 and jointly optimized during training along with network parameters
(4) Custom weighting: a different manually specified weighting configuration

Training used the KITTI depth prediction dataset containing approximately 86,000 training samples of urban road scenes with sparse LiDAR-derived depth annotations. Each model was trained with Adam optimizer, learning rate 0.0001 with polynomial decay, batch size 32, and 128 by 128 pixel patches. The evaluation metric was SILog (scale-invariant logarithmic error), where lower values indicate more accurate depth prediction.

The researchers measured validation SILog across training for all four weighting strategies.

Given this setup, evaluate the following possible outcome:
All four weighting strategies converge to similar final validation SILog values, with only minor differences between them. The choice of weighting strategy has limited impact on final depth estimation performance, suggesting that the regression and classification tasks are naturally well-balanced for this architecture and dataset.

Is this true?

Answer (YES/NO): NO